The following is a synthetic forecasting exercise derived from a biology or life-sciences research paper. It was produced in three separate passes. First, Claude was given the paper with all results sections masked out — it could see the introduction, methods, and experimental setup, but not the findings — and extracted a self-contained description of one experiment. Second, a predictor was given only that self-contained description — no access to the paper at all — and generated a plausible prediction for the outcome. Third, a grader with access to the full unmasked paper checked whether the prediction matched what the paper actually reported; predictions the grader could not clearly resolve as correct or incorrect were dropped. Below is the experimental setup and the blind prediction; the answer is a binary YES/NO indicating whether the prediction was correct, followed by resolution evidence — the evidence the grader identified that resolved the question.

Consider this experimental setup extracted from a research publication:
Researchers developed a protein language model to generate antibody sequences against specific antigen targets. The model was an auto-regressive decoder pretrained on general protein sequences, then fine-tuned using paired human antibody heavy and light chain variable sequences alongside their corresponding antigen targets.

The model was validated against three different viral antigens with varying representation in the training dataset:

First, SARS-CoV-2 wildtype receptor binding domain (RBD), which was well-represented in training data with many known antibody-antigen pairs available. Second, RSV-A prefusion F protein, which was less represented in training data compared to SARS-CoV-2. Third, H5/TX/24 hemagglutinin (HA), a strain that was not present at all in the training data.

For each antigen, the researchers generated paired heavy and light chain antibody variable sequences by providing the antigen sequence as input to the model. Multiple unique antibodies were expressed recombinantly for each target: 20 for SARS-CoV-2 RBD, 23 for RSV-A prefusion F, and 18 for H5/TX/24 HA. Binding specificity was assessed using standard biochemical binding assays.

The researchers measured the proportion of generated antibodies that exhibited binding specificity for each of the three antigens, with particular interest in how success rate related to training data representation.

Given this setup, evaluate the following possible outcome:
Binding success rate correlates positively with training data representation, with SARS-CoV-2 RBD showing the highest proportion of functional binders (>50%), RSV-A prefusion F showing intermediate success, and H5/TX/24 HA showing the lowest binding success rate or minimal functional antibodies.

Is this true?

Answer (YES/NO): NO